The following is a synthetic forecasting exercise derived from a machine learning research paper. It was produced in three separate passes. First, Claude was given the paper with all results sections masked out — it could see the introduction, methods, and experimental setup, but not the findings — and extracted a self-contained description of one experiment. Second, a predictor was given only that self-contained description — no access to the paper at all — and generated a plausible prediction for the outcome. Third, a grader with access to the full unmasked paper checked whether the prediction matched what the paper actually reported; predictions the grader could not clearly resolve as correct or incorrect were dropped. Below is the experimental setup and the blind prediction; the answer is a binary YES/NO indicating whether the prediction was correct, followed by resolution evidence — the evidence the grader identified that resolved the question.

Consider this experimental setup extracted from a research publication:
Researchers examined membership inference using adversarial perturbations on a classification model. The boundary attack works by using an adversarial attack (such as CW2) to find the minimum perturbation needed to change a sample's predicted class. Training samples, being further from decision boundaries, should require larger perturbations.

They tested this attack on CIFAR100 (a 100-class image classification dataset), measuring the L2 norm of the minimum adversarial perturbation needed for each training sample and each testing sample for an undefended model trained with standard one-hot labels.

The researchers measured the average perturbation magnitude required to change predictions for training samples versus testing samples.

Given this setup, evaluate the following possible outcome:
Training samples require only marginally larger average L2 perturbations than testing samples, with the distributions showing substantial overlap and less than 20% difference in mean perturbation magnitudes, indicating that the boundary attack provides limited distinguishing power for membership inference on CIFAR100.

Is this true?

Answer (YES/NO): NO